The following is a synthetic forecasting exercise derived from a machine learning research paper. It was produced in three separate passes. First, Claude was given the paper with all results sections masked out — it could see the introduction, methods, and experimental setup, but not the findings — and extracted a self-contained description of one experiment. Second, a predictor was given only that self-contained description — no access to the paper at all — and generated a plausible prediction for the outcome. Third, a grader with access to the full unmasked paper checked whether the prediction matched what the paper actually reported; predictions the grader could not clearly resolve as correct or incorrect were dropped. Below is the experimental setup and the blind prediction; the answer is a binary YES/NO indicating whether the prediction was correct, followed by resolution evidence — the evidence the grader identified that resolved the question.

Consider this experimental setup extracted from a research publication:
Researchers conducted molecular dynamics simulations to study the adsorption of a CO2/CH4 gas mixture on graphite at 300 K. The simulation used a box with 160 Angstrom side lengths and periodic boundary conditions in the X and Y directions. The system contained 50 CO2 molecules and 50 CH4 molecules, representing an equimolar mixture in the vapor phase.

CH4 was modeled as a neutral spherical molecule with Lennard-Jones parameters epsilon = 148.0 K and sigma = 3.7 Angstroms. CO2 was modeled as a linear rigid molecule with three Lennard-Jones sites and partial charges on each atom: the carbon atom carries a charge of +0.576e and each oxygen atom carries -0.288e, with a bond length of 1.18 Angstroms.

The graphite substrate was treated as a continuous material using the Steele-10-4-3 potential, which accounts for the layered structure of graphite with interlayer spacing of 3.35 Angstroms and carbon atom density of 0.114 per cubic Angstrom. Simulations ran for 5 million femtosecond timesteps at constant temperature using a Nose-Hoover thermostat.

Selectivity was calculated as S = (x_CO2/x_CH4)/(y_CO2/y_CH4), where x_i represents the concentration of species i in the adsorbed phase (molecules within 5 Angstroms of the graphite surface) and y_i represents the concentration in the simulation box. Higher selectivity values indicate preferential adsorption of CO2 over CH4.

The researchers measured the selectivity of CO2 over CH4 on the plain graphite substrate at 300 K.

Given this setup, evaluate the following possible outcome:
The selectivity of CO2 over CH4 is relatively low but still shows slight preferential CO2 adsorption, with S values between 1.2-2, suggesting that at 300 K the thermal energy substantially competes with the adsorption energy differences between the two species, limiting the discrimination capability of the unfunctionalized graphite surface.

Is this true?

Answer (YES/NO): YES